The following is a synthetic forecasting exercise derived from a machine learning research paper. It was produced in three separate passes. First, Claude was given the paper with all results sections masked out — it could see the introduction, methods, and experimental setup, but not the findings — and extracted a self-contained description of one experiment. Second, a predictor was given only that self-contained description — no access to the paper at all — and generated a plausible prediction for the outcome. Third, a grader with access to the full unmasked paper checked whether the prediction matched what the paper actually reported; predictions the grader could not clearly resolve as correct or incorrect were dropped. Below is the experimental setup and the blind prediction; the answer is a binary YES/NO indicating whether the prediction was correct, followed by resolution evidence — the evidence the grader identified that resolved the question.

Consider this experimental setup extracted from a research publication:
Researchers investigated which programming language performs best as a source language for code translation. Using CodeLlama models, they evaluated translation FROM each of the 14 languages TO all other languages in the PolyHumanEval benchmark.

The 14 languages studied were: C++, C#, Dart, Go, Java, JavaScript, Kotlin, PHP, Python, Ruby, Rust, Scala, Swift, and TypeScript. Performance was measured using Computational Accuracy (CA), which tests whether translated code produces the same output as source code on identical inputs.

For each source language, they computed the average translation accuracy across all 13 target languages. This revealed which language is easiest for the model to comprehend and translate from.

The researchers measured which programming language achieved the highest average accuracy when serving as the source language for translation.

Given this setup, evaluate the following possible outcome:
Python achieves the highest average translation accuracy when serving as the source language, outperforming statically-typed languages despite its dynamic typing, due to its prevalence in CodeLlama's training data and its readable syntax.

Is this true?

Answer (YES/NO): NO